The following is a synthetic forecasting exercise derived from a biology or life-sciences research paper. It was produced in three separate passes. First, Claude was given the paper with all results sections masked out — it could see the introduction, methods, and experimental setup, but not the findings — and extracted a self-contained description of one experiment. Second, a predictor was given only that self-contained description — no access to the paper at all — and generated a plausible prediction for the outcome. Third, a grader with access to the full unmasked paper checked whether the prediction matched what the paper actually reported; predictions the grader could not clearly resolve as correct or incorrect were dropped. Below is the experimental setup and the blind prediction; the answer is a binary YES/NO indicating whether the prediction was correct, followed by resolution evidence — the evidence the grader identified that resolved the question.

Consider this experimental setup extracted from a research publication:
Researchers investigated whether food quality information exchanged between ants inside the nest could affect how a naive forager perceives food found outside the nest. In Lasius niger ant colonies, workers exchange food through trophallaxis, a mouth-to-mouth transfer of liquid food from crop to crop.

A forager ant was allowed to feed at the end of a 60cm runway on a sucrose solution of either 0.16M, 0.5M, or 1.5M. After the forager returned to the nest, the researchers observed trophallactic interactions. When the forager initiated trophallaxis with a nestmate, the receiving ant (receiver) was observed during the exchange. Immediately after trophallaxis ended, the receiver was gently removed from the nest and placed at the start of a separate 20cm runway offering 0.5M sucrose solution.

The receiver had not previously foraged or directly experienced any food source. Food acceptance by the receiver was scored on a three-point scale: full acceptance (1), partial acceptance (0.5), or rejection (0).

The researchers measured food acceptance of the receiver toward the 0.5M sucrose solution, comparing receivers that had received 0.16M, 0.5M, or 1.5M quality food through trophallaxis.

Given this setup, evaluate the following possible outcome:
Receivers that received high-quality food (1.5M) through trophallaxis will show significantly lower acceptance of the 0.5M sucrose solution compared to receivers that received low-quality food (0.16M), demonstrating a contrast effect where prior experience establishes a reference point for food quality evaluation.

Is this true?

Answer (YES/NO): YES